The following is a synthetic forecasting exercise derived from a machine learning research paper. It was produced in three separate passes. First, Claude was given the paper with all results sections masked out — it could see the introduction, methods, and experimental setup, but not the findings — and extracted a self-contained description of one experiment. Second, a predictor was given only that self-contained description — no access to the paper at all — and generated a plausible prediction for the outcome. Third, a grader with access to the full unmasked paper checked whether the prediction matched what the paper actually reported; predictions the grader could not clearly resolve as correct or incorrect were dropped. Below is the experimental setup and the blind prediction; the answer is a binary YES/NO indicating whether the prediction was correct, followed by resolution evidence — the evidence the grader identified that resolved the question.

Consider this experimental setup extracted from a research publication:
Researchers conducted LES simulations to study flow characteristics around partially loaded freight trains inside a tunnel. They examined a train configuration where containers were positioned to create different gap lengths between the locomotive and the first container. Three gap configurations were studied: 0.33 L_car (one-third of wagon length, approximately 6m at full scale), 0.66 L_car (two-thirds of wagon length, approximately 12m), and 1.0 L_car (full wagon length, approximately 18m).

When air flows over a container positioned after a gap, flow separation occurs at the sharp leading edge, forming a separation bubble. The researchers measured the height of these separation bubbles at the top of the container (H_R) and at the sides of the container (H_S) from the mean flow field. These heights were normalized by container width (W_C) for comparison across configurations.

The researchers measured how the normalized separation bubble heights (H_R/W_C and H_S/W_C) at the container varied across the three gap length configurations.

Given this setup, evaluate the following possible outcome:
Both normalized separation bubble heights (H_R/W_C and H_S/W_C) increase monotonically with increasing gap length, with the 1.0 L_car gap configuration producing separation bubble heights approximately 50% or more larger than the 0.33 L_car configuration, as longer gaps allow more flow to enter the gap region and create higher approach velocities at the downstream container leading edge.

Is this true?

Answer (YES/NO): YES